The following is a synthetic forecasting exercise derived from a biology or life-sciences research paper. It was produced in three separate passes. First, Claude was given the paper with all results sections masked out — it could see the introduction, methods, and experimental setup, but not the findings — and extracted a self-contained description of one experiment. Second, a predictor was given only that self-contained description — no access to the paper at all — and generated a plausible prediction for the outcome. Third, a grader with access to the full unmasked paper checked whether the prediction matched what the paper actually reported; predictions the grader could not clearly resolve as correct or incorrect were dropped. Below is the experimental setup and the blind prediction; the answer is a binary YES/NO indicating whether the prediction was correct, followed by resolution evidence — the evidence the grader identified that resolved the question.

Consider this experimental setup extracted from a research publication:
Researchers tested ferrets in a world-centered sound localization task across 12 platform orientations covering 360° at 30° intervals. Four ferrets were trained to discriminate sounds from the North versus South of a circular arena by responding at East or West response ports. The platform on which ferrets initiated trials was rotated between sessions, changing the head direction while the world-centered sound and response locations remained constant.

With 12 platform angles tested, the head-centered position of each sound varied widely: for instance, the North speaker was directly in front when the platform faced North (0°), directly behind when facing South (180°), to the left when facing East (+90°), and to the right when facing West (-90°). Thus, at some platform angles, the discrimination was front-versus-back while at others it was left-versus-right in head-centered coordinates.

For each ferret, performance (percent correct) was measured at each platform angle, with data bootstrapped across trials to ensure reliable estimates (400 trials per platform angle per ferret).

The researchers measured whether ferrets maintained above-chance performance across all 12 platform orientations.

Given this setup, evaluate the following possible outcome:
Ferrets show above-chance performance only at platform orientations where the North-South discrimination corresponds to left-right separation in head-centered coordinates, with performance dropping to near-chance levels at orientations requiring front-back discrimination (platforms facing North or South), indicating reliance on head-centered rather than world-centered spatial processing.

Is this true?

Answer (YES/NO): NO